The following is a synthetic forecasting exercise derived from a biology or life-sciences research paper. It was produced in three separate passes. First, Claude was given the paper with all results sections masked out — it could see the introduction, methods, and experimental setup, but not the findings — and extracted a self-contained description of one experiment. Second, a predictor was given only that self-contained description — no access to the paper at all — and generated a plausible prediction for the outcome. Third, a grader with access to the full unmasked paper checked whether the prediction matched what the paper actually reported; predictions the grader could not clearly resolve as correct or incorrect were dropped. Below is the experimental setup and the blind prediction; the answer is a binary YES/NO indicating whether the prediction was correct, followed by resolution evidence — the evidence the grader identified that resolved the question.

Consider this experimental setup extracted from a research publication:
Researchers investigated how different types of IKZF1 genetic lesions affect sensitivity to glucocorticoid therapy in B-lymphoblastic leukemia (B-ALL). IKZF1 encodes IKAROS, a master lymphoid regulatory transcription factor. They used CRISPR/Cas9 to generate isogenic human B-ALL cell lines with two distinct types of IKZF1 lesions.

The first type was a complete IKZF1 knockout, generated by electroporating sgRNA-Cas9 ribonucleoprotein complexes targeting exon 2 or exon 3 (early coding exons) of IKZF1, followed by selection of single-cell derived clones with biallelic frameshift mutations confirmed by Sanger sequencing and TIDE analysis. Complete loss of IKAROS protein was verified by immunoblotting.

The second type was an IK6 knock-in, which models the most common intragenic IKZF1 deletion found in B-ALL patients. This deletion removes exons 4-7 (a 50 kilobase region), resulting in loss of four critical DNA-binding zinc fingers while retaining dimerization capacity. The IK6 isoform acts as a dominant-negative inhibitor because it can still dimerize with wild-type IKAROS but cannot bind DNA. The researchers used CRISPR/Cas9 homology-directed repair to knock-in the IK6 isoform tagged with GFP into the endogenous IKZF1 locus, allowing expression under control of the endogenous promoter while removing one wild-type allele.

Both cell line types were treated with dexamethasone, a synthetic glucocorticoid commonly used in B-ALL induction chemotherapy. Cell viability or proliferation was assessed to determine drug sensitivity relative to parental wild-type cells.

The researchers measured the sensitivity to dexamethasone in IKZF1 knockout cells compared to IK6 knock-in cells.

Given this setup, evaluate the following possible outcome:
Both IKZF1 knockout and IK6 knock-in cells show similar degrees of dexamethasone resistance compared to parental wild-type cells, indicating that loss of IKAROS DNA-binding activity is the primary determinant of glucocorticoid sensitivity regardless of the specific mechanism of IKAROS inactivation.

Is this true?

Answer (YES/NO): NO